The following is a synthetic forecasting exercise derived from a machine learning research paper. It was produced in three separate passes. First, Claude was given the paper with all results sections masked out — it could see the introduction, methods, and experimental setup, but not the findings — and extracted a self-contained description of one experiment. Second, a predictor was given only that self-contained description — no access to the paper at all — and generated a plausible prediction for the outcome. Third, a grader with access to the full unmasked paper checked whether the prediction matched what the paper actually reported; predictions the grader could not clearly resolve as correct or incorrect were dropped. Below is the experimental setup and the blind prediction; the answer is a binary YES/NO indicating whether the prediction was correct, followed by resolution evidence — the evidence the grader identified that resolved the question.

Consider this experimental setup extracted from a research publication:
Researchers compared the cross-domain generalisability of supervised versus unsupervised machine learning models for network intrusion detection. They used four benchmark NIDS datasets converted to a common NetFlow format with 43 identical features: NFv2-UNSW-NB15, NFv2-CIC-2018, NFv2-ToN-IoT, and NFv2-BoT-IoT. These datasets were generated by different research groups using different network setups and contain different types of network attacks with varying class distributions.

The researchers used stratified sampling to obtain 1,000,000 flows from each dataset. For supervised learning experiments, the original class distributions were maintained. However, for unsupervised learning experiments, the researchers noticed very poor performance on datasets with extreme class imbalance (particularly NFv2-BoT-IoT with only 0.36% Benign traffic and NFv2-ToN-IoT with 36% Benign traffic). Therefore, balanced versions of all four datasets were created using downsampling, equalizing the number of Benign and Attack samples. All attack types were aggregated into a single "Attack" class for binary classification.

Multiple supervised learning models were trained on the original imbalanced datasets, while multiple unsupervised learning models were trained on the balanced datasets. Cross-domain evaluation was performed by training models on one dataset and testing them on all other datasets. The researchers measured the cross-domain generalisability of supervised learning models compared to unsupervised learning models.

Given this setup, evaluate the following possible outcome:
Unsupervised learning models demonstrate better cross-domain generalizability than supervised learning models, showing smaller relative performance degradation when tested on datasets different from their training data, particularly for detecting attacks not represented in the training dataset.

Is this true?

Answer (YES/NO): YES